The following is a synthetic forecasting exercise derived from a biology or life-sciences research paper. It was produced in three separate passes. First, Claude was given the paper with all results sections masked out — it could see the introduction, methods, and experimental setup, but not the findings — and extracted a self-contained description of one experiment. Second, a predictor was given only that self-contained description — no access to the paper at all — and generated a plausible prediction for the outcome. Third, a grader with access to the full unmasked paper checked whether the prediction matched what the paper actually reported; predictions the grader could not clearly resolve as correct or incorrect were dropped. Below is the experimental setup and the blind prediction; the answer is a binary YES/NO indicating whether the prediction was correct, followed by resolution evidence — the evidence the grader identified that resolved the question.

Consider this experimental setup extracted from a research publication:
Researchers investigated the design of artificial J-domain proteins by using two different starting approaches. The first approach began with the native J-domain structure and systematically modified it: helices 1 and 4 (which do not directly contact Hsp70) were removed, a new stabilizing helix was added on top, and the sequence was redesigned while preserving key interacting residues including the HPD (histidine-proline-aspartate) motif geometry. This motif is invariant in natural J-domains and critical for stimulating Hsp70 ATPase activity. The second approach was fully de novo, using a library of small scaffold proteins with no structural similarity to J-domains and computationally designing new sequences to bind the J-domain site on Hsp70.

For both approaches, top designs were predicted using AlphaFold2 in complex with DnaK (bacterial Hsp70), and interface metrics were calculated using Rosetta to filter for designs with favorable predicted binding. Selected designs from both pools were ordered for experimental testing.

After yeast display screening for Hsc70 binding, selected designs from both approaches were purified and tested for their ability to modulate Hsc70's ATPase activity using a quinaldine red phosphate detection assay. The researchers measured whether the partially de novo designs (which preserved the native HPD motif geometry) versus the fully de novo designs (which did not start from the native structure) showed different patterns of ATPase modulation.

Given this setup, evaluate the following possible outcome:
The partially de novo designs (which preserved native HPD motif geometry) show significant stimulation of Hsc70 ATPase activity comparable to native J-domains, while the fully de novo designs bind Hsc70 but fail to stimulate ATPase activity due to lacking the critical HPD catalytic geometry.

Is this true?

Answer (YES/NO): NO